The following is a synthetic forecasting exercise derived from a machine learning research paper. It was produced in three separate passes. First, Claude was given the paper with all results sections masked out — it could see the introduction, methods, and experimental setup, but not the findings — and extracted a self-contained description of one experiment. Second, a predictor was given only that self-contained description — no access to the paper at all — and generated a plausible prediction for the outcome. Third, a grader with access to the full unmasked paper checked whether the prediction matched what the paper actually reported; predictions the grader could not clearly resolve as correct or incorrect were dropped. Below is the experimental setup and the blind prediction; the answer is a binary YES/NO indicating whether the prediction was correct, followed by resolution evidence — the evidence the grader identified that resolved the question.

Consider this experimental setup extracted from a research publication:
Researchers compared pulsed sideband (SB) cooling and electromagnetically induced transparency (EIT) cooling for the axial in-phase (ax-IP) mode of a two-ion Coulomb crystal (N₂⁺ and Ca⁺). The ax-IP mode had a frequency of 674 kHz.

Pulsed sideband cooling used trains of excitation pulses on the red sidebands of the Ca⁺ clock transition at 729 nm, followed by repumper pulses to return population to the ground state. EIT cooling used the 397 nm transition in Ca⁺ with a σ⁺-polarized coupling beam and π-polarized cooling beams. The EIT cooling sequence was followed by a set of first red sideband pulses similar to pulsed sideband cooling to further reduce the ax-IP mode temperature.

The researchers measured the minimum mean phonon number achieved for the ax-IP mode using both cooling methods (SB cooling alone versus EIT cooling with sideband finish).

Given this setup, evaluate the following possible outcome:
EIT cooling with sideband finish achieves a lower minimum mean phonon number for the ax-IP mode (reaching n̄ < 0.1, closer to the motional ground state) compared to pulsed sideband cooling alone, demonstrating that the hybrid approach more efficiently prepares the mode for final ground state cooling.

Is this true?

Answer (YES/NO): NO